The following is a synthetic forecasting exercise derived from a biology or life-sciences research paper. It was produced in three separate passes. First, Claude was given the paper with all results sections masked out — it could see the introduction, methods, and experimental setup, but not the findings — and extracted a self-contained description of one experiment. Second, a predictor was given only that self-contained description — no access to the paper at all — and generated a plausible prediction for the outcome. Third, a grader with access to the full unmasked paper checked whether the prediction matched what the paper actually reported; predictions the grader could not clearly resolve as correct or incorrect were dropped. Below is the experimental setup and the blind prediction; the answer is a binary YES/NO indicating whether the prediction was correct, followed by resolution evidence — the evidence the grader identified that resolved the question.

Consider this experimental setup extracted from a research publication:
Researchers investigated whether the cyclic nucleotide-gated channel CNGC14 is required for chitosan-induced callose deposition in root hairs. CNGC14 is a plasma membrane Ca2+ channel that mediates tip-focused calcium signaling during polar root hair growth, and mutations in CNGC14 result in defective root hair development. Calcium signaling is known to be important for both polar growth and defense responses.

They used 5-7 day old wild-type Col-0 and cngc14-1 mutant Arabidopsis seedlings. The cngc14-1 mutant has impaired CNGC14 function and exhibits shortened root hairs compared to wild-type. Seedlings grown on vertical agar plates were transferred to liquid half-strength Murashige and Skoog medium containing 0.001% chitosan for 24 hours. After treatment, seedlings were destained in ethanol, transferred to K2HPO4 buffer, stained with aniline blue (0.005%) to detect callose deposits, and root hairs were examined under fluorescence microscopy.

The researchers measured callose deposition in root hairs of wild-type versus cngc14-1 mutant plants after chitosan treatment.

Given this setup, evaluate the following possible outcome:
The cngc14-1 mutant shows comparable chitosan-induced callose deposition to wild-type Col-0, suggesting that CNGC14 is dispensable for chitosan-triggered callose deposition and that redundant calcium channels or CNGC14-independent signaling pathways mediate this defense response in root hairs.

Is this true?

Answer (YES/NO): YES